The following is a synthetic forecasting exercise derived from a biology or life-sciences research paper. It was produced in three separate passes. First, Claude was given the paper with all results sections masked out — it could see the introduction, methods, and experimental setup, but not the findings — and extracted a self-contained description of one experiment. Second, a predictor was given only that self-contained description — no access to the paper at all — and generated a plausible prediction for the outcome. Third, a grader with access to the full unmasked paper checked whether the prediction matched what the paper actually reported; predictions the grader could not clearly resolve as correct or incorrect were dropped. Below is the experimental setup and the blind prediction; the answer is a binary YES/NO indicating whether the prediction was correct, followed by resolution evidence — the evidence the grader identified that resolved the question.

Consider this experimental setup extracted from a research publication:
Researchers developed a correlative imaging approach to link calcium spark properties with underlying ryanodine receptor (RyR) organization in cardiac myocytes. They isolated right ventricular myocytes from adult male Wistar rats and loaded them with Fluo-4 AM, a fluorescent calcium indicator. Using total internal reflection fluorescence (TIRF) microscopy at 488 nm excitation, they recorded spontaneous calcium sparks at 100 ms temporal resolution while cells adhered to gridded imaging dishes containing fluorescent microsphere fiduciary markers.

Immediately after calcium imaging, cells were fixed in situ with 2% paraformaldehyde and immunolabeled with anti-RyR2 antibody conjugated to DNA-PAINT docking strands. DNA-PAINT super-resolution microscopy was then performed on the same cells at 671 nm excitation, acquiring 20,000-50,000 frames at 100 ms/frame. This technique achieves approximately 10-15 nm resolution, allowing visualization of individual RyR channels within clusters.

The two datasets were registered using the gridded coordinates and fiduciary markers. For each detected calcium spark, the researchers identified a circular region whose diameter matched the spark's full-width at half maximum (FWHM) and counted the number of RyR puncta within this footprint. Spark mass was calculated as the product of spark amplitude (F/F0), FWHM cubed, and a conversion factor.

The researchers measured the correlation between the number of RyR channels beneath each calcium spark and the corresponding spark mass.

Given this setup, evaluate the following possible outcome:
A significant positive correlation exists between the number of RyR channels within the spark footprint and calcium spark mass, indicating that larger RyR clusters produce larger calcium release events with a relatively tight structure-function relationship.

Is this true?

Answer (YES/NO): NO